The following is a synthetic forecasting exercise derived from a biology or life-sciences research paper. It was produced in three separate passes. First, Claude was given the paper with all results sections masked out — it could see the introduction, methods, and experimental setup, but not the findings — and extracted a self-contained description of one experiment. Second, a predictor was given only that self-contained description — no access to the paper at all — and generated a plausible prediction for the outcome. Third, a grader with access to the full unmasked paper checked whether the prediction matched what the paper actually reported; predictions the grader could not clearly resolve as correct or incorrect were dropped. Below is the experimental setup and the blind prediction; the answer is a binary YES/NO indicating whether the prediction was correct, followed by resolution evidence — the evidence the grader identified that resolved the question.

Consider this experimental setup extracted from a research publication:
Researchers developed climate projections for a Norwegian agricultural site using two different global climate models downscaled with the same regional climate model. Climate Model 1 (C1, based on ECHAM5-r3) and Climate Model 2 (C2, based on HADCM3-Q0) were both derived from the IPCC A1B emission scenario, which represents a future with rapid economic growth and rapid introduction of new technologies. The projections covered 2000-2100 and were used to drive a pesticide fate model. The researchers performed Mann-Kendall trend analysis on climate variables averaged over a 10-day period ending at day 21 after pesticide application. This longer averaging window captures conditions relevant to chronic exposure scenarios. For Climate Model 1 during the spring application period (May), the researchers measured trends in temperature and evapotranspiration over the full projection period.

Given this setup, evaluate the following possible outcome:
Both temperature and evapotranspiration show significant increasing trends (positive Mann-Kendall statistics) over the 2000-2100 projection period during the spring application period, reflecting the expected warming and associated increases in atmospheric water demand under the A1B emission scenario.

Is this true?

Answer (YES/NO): YES